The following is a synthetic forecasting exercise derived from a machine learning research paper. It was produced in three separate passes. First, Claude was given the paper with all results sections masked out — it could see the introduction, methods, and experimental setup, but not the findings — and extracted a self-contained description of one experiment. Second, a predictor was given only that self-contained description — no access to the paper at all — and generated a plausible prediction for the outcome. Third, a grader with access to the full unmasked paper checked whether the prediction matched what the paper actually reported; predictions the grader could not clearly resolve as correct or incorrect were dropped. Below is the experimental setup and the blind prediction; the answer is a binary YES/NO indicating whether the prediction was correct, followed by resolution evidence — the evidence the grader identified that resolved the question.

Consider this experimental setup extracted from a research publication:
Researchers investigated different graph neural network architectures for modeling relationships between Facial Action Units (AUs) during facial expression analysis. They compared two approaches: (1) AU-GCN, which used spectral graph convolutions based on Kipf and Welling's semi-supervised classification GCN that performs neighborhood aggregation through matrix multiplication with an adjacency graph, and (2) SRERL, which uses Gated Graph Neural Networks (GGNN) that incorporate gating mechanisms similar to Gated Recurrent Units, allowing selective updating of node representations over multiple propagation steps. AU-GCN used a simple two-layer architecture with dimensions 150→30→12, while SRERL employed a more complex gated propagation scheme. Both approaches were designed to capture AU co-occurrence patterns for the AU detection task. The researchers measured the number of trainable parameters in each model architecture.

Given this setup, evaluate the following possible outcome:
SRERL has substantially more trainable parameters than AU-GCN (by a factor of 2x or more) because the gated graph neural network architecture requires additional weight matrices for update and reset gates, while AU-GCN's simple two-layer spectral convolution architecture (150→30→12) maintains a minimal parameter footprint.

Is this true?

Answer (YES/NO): YES